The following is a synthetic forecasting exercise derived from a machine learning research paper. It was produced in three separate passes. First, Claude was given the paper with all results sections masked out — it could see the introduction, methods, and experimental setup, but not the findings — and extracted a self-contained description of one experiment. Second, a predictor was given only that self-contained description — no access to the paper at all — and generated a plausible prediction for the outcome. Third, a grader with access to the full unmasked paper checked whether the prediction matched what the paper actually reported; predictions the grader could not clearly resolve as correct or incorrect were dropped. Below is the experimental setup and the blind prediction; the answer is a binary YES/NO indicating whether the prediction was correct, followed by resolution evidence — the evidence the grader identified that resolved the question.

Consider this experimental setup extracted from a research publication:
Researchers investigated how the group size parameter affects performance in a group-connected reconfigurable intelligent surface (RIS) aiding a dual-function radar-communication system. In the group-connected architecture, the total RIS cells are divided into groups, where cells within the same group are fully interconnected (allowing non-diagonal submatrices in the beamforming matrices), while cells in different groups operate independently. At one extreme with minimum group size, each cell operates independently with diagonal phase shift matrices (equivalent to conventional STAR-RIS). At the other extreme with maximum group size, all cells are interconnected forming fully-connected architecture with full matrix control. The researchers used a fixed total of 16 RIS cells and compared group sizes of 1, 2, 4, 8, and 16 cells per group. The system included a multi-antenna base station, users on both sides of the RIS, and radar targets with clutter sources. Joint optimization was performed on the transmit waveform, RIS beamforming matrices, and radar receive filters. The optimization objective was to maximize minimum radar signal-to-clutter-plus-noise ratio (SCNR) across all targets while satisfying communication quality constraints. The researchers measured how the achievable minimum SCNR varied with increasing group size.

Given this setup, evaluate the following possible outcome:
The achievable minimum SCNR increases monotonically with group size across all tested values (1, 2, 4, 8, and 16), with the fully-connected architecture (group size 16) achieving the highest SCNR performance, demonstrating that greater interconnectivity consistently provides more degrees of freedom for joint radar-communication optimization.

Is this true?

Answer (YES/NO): YES